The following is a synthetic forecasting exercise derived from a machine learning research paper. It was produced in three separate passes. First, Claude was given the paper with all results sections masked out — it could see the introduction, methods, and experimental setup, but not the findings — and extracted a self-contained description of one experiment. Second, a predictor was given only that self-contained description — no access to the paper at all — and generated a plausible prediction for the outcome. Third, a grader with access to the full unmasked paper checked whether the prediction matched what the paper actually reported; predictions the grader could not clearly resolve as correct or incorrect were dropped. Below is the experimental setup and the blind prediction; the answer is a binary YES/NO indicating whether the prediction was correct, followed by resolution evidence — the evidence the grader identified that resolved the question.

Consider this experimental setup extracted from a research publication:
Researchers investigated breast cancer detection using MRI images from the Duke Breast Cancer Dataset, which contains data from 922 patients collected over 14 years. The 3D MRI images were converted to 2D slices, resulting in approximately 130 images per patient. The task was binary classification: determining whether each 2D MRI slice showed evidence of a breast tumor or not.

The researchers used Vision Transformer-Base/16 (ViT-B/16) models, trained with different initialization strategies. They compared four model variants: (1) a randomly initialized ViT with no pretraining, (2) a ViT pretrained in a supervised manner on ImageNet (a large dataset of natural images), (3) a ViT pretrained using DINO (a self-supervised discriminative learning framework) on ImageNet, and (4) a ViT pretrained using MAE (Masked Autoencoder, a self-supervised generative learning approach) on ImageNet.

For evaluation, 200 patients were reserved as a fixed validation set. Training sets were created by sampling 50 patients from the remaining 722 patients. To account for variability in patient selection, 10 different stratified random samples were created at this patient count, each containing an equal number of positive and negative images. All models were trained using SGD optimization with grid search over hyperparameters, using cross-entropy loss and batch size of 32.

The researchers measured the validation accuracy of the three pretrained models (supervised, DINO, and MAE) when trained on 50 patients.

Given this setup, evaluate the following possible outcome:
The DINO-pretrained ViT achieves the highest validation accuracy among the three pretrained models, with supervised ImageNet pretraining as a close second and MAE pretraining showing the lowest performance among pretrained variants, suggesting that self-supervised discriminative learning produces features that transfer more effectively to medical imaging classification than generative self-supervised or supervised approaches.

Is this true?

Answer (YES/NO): NO